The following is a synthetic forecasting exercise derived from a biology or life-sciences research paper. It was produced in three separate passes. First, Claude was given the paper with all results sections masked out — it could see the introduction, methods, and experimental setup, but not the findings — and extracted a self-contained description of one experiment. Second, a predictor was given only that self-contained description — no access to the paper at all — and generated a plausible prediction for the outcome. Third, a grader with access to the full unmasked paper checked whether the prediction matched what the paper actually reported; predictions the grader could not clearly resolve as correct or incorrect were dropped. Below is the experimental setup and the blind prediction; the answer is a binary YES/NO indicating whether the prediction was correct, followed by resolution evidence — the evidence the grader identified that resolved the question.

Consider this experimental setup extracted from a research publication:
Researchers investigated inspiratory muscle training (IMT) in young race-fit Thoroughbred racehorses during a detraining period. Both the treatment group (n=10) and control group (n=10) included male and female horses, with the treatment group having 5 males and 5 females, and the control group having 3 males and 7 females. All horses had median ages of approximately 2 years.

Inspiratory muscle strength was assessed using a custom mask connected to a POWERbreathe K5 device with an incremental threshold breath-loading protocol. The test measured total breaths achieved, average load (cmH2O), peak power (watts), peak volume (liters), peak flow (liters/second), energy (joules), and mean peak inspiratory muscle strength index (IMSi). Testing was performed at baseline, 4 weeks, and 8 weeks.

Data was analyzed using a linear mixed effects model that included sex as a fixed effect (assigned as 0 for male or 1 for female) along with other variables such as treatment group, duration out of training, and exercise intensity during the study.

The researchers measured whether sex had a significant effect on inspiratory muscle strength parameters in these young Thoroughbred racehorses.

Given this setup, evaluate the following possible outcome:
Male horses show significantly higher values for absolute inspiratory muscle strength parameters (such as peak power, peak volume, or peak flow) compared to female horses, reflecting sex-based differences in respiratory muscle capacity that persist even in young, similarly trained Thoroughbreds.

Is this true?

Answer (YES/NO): NO